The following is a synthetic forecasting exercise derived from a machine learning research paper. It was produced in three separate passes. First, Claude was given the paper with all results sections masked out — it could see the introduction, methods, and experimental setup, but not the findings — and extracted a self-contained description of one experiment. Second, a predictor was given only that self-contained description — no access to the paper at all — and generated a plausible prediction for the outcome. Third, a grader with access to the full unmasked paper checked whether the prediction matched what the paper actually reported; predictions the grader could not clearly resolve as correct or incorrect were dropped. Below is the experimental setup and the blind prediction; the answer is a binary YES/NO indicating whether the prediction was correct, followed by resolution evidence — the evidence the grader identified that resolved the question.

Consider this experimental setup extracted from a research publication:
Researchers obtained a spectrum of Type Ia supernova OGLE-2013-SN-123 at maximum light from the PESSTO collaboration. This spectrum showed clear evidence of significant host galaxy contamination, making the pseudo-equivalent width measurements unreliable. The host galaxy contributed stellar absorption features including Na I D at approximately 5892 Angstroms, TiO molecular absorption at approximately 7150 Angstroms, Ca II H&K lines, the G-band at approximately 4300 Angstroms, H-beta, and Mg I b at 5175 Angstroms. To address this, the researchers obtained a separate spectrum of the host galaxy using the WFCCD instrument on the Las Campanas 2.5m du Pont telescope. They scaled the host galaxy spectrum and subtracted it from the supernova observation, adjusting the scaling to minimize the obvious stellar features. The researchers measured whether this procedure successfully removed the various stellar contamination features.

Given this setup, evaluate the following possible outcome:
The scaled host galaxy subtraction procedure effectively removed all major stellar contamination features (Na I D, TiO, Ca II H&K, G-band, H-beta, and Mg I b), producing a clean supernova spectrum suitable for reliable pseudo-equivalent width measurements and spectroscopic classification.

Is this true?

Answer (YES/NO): NO